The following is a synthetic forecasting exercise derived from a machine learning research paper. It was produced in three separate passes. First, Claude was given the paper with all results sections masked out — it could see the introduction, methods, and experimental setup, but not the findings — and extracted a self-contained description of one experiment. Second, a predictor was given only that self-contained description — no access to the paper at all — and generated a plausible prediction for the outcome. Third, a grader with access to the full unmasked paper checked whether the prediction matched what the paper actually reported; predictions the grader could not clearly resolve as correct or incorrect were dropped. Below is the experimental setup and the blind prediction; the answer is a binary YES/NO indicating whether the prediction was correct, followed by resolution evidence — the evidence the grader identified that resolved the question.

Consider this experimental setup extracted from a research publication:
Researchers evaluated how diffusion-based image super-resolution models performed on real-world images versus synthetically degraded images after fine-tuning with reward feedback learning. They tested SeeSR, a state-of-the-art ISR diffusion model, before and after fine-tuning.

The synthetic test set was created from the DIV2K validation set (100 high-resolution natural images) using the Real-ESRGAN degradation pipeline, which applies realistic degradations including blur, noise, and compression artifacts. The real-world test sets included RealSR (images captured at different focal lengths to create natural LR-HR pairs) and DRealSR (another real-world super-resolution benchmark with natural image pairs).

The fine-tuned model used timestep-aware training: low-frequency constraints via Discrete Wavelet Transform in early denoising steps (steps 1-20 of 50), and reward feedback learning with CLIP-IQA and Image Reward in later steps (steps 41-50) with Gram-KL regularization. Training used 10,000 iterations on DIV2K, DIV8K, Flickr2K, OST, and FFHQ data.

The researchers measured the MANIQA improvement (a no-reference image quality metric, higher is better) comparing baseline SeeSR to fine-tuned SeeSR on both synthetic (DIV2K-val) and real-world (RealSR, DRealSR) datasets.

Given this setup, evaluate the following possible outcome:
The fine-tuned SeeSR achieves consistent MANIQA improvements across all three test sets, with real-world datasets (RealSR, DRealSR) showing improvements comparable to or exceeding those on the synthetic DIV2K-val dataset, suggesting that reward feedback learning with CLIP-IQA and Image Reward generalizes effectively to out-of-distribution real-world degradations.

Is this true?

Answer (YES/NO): NO